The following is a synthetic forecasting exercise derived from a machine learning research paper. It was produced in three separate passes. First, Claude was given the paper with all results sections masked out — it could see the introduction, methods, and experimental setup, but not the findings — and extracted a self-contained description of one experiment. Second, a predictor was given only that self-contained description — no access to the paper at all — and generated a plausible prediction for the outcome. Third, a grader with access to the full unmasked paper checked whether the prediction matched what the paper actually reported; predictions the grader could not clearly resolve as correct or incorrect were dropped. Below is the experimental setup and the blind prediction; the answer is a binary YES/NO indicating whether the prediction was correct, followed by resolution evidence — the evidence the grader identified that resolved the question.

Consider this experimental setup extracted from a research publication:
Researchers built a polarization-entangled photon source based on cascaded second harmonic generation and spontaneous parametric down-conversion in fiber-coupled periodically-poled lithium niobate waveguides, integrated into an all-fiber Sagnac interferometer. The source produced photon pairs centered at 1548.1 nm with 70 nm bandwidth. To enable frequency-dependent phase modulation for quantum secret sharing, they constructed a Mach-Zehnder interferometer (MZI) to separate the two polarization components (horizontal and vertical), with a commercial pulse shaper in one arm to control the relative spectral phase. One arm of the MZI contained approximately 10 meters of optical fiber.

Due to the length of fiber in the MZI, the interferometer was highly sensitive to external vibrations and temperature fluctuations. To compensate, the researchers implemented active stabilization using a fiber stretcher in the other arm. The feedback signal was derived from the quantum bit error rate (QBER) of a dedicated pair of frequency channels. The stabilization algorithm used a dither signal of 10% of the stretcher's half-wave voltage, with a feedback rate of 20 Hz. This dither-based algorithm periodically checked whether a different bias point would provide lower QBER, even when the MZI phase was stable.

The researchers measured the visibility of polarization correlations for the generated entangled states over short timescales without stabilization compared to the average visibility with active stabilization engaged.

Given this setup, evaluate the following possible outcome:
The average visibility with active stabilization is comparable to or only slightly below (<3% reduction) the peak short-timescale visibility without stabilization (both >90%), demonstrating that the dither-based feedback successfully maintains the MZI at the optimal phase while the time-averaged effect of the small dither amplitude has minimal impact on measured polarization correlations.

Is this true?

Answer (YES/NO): NO